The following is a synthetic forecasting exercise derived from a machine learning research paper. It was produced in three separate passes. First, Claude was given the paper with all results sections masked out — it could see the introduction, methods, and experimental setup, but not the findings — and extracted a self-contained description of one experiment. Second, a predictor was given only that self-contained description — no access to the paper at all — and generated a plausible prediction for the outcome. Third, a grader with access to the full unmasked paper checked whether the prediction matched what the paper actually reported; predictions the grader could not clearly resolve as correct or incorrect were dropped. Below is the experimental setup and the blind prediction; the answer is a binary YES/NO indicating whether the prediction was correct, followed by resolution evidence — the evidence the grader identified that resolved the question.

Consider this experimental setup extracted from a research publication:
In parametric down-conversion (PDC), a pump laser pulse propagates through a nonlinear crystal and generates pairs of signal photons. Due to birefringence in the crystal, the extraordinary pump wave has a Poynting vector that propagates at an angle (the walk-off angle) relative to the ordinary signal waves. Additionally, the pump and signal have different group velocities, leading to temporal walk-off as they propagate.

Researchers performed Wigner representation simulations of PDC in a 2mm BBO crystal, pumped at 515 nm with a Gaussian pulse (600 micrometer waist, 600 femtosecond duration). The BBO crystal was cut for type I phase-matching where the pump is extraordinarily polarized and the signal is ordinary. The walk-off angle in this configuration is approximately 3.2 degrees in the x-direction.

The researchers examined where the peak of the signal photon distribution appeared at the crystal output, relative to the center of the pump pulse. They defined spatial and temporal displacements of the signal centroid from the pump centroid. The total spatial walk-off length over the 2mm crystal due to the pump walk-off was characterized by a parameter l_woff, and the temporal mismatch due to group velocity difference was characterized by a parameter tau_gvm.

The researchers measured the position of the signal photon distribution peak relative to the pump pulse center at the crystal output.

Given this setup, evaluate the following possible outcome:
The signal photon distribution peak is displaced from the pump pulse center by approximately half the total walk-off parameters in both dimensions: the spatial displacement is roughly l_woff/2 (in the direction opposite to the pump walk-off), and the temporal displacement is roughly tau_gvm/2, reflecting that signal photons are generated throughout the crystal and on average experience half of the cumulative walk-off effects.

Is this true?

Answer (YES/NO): YES